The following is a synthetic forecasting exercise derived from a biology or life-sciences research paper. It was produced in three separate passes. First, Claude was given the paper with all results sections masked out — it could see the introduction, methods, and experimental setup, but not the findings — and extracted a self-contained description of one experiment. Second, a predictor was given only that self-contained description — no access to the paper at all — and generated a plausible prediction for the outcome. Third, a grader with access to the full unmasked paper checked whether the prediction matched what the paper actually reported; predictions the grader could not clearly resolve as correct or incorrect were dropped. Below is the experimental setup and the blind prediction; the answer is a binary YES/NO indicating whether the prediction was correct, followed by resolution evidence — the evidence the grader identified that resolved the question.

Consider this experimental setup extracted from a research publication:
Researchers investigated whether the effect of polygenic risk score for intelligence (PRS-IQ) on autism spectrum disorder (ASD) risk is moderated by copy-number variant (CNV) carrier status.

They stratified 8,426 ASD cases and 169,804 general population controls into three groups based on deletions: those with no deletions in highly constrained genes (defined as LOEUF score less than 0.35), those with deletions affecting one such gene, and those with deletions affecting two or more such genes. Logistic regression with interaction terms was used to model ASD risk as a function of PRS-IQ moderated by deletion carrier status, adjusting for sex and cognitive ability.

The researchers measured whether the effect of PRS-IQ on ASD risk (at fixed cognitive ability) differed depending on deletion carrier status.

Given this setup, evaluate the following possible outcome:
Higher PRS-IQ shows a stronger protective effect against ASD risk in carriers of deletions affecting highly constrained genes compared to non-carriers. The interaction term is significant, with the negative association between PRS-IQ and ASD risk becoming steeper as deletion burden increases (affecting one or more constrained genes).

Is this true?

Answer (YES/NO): NO